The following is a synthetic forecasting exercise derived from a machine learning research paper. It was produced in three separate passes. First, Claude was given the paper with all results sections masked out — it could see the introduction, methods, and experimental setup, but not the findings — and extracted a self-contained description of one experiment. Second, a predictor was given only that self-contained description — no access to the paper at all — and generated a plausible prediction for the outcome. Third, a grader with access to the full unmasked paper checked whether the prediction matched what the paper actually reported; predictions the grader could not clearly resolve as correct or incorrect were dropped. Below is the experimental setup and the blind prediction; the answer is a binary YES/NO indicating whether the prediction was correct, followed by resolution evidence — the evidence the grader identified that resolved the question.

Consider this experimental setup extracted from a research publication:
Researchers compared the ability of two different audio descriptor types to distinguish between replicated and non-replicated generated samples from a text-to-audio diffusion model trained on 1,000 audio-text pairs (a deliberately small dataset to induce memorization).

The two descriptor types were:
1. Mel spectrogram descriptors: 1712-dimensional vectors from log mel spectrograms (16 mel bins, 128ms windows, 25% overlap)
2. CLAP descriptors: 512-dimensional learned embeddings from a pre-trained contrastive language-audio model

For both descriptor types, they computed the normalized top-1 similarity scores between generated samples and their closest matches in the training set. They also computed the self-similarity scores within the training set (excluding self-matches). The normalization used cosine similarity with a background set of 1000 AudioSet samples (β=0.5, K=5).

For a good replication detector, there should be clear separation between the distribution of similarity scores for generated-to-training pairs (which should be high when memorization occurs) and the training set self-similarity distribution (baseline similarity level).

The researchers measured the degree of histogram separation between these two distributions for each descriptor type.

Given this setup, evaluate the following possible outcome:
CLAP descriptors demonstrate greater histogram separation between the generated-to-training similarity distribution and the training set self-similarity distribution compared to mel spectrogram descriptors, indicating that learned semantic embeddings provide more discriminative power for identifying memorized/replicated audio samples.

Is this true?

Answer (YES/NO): NO